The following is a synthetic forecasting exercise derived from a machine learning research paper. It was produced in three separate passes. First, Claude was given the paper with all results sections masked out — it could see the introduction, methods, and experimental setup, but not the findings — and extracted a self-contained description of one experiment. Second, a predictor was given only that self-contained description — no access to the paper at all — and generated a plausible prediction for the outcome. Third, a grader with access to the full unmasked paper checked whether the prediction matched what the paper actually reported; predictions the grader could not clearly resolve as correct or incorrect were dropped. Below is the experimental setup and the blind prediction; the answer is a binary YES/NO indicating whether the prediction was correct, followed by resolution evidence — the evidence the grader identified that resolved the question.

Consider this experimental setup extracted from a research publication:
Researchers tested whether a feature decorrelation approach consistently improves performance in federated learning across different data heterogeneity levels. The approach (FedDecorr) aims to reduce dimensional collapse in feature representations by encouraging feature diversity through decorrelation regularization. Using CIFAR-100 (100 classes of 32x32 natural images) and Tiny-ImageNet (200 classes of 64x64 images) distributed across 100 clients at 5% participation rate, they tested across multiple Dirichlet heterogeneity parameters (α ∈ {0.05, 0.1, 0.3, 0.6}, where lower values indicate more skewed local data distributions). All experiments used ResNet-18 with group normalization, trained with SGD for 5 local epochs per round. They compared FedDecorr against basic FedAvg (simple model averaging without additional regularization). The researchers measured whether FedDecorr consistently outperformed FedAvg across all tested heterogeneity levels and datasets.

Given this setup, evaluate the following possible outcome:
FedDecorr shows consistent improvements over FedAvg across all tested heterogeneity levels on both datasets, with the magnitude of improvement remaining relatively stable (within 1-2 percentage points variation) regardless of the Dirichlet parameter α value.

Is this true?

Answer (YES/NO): NO